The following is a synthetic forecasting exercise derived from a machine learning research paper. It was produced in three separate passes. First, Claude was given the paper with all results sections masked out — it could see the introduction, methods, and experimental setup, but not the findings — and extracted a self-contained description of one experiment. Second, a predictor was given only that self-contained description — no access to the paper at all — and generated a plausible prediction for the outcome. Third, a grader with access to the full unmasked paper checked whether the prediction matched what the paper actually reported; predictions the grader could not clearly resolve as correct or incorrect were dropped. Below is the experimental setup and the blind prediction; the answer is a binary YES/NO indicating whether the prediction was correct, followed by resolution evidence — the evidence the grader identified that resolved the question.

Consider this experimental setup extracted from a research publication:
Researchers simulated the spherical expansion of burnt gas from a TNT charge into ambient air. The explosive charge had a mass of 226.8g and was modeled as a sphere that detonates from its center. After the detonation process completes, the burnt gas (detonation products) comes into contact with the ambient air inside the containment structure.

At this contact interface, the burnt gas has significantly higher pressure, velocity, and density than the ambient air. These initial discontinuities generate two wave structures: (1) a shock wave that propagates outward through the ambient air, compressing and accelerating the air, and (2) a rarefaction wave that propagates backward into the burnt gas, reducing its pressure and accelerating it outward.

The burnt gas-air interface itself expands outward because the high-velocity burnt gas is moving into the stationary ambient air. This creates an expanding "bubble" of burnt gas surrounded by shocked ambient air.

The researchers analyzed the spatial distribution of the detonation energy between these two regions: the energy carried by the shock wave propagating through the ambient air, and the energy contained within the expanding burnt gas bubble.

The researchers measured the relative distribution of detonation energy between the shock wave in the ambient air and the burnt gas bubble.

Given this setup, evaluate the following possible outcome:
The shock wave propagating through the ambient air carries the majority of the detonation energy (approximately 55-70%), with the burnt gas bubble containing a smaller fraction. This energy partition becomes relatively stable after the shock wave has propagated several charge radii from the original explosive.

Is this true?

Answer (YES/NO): NO